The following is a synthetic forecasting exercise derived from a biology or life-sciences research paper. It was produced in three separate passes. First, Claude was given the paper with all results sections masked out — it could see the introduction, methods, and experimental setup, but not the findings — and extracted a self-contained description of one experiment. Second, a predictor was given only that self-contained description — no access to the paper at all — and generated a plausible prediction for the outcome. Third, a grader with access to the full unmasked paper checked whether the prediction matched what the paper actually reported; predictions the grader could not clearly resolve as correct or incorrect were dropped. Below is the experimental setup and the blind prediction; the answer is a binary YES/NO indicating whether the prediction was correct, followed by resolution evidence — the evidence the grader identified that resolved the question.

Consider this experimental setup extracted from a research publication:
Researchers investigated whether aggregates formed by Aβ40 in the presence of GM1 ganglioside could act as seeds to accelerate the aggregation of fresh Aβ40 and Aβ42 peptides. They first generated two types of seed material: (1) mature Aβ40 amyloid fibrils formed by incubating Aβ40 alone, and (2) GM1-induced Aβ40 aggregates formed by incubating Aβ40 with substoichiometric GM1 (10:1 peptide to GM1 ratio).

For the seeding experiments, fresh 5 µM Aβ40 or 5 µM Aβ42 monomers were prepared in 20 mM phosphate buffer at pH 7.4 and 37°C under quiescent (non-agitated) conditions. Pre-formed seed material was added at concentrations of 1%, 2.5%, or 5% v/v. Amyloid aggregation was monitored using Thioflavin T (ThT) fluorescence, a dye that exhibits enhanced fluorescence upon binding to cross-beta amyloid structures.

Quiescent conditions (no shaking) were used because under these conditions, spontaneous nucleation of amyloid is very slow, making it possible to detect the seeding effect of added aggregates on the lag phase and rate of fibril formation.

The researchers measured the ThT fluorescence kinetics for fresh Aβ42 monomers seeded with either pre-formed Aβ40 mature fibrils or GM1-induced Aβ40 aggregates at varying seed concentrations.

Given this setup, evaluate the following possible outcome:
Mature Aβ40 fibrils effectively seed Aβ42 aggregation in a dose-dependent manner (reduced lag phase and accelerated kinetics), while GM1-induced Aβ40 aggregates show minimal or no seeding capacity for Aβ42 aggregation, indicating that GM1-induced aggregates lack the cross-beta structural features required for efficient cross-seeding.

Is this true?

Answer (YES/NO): NO